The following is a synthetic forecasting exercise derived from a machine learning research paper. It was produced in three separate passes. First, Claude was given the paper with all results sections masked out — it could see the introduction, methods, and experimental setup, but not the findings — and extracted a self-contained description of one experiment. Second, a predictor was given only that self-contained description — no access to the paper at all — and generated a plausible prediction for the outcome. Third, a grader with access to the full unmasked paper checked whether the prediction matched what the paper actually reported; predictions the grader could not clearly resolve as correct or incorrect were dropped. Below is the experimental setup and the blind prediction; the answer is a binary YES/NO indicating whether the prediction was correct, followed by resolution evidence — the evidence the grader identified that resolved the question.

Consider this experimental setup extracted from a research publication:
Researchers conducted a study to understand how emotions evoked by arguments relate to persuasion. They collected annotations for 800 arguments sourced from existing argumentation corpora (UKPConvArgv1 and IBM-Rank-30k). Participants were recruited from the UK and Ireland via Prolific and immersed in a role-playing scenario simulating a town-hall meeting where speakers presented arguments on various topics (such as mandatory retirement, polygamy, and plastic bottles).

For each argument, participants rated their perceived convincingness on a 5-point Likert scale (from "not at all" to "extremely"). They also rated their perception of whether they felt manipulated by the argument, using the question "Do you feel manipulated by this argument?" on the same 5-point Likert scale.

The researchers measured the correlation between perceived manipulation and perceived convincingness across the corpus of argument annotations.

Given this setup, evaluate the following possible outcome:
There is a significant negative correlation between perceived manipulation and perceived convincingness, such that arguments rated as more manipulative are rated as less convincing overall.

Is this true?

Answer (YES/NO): YES